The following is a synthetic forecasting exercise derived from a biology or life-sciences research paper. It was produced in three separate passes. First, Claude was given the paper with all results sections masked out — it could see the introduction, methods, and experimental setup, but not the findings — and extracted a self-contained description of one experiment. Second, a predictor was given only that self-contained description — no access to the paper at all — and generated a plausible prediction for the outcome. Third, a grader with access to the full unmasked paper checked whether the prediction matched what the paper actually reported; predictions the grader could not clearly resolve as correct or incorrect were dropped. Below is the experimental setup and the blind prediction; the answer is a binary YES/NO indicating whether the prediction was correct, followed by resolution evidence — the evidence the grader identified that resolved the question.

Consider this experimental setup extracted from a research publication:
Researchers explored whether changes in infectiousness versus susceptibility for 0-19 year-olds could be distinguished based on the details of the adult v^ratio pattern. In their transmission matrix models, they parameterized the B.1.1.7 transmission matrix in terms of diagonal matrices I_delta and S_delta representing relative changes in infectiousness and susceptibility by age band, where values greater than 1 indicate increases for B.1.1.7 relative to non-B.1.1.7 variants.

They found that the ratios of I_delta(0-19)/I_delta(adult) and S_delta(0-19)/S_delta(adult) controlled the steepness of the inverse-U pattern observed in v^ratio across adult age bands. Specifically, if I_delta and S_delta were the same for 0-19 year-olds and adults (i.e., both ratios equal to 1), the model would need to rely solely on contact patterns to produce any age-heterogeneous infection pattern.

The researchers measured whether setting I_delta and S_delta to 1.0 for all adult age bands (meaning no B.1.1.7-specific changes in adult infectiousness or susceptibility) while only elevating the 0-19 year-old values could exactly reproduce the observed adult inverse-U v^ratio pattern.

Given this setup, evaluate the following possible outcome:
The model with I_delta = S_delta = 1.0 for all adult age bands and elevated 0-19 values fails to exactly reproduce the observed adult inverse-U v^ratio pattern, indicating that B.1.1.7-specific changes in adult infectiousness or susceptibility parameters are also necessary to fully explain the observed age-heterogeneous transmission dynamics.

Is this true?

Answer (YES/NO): YES